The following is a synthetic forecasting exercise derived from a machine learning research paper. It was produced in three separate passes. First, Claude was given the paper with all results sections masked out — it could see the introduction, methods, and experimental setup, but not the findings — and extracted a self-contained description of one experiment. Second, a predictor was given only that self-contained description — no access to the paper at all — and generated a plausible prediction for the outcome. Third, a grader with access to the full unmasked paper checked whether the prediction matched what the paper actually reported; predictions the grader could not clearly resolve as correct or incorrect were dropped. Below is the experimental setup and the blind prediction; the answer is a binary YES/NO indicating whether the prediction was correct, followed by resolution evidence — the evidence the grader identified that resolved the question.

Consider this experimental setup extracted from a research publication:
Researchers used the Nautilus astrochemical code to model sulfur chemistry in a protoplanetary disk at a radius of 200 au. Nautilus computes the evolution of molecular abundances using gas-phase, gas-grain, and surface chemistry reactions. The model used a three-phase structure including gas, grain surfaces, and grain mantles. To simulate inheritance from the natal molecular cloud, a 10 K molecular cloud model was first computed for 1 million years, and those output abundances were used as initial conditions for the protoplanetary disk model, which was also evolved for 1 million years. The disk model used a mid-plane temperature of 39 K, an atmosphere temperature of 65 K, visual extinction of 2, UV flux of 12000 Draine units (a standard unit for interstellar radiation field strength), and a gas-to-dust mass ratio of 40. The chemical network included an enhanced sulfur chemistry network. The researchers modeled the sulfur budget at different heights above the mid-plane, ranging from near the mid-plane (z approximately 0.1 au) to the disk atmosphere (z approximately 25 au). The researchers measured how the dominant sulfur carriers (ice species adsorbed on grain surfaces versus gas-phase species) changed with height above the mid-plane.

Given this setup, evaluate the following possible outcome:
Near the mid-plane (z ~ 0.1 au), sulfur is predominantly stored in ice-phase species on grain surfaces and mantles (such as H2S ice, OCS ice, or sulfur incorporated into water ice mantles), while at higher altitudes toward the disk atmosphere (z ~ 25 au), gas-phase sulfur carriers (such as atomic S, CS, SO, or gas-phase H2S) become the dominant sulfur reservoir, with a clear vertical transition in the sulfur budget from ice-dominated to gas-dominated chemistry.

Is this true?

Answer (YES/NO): YES